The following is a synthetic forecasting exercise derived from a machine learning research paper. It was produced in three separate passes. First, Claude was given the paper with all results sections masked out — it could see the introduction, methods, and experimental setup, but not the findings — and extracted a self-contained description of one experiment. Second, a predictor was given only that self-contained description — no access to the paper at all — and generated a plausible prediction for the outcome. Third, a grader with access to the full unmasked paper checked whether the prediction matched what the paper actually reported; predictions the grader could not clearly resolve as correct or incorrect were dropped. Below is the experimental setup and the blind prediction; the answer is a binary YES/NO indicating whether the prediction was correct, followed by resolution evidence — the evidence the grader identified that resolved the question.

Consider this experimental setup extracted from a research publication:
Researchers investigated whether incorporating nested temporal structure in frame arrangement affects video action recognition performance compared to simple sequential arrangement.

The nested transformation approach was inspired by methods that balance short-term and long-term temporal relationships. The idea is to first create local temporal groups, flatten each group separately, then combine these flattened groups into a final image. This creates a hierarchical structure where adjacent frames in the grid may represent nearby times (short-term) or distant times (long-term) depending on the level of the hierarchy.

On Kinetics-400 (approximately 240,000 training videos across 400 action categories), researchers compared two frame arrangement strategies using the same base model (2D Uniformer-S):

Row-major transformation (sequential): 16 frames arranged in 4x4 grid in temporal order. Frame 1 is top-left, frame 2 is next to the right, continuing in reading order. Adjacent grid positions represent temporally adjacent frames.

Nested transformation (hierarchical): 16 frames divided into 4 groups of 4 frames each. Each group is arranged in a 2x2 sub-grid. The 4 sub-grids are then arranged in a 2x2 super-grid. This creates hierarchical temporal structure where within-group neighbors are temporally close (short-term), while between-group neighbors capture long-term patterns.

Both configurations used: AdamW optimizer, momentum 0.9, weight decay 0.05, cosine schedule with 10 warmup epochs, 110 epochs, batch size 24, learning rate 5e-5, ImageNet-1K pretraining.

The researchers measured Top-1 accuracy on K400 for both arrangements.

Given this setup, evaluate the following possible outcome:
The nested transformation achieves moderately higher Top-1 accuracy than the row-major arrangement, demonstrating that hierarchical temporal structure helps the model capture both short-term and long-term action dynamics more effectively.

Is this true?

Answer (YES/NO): NO